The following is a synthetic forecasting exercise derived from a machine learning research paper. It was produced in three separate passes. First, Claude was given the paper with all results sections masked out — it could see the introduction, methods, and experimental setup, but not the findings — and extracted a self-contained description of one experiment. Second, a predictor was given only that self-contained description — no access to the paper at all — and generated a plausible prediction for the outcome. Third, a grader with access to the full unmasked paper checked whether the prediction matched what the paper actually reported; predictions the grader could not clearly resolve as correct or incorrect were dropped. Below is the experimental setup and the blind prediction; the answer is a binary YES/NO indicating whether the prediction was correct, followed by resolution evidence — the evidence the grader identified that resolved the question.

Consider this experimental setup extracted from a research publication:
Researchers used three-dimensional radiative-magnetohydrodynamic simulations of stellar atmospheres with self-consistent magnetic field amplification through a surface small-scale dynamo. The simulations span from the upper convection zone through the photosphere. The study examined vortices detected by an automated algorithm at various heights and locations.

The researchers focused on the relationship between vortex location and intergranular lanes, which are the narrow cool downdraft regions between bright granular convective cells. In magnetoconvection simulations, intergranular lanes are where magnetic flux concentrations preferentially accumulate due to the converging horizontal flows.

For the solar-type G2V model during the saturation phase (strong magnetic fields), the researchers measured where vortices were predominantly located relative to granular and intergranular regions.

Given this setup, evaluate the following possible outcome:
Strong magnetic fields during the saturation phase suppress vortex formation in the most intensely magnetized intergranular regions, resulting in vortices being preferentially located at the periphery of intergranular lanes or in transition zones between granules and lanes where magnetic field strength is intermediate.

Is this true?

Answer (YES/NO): NO